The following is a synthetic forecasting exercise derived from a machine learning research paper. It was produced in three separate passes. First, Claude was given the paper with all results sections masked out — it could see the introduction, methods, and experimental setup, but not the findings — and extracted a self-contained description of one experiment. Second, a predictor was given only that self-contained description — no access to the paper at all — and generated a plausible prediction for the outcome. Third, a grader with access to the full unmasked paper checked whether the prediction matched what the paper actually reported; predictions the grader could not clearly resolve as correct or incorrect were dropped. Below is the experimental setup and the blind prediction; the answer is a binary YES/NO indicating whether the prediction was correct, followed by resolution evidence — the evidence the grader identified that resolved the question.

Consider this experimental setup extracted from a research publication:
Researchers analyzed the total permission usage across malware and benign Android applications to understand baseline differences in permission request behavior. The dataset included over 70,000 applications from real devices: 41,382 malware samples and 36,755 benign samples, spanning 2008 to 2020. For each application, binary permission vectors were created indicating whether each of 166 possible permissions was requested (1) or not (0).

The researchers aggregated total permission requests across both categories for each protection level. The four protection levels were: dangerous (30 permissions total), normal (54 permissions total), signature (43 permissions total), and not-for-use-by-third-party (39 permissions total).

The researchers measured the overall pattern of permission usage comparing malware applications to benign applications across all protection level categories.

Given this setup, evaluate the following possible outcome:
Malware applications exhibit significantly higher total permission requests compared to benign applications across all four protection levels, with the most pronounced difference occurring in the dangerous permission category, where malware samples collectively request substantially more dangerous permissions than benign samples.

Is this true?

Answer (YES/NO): NO